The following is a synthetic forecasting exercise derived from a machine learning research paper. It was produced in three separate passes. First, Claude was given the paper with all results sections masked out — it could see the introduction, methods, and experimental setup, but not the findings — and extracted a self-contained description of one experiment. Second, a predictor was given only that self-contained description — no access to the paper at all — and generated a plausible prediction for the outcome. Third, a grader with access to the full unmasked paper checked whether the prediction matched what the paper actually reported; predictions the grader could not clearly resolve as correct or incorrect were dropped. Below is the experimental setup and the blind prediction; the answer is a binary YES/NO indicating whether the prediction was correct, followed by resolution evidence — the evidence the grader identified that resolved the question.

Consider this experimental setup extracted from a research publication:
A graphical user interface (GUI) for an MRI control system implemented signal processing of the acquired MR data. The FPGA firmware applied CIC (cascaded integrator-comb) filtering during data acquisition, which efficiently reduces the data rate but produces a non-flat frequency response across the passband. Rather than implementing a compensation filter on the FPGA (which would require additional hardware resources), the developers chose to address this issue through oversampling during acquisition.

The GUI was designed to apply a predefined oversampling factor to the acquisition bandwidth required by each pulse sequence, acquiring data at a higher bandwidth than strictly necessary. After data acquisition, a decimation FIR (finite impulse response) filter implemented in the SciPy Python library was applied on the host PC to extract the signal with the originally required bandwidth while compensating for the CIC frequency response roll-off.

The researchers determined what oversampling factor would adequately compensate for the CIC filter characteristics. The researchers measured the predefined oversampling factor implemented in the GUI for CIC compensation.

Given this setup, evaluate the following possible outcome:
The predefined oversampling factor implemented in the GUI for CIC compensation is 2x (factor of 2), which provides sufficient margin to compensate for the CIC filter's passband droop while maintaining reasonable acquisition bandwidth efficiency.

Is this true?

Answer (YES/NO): NO